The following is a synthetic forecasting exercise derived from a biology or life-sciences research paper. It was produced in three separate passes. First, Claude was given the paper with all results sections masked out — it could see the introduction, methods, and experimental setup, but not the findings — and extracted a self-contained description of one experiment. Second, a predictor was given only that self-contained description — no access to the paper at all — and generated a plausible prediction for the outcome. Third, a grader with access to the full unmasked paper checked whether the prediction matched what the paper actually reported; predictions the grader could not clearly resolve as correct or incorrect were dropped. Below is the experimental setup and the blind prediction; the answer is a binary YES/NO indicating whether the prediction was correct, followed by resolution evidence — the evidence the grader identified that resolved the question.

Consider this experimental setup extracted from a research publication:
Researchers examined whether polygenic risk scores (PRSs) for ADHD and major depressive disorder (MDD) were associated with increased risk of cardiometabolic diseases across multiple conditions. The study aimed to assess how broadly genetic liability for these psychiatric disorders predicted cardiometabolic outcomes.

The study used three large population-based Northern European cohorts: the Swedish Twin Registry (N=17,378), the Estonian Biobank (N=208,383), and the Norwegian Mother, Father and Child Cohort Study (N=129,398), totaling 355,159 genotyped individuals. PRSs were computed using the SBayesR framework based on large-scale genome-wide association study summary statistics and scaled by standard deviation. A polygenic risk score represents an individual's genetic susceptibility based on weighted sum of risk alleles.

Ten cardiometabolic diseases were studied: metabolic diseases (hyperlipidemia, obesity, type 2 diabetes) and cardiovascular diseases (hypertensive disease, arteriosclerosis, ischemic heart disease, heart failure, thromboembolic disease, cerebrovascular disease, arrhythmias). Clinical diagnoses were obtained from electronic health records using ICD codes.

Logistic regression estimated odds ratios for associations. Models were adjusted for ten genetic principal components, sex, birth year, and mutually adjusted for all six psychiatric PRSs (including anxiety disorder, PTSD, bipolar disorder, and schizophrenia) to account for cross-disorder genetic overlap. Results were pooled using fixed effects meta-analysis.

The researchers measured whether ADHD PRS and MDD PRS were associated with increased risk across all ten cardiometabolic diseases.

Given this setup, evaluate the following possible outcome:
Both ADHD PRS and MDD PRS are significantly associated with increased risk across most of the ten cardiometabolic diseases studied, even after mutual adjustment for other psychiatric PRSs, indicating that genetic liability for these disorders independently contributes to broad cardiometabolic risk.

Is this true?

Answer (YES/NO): YES